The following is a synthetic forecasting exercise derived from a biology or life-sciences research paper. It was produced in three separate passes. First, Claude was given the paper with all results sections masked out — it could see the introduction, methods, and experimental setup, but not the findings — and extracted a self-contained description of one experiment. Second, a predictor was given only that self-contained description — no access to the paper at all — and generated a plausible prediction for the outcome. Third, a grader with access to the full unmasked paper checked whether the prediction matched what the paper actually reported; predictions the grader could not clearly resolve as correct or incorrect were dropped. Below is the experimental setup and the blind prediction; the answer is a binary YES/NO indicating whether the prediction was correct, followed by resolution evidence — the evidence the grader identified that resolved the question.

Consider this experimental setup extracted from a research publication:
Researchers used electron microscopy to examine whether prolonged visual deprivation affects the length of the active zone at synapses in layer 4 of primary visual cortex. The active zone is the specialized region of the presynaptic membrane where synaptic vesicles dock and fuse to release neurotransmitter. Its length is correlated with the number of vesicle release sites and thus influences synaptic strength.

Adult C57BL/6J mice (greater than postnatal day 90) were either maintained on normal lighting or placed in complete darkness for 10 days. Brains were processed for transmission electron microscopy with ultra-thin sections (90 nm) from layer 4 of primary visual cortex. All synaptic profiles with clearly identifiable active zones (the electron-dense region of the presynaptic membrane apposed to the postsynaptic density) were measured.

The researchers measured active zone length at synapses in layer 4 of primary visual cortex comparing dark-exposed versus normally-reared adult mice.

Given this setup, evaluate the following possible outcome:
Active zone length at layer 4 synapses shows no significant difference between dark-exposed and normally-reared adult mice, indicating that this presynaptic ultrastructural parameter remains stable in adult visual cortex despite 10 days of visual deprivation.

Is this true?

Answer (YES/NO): NO